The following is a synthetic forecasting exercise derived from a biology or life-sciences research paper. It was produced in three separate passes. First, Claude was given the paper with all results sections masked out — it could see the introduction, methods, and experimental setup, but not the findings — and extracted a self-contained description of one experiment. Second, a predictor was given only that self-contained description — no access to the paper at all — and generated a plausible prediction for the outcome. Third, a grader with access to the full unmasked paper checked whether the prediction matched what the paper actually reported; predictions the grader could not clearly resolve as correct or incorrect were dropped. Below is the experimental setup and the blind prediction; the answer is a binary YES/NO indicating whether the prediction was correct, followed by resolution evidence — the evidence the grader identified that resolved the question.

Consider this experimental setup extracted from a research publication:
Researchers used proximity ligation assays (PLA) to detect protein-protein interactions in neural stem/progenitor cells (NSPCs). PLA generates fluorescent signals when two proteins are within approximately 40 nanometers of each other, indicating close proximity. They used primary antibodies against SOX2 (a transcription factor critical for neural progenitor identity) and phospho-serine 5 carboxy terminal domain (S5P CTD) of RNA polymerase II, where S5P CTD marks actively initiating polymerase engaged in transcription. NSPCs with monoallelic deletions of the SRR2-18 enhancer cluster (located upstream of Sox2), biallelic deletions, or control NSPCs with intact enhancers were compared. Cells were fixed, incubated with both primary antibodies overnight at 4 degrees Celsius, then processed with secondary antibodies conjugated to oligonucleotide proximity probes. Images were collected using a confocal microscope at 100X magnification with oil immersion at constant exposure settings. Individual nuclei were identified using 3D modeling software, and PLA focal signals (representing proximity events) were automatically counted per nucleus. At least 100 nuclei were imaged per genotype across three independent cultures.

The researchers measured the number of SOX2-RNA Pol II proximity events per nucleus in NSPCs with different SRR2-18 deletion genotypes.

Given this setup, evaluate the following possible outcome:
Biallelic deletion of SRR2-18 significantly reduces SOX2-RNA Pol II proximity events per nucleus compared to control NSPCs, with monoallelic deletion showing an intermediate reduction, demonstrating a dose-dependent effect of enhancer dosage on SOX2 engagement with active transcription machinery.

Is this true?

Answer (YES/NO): YES